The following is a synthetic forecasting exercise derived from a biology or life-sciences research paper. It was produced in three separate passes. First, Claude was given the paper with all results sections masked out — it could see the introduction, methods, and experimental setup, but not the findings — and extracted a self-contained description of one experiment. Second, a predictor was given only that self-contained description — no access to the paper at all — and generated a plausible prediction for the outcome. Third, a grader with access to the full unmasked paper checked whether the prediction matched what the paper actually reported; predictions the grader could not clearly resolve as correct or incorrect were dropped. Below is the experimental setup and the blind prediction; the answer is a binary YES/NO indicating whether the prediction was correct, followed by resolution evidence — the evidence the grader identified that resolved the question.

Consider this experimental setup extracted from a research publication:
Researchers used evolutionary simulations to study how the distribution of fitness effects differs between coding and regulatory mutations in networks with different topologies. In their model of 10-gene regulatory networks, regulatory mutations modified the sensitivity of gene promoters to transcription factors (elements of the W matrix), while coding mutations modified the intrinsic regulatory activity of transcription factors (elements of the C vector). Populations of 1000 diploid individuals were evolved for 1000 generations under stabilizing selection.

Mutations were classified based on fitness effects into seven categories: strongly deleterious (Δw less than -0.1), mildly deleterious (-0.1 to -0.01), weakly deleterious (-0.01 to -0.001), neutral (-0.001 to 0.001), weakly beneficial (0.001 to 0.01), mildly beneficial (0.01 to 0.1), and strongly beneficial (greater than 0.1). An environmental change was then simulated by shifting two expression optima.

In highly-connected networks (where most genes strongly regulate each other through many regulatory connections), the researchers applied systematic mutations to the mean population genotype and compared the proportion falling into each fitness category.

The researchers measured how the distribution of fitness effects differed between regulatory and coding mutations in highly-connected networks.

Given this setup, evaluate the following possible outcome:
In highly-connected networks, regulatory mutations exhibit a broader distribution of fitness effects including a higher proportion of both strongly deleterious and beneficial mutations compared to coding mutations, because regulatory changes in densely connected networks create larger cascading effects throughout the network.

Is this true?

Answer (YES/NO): NO